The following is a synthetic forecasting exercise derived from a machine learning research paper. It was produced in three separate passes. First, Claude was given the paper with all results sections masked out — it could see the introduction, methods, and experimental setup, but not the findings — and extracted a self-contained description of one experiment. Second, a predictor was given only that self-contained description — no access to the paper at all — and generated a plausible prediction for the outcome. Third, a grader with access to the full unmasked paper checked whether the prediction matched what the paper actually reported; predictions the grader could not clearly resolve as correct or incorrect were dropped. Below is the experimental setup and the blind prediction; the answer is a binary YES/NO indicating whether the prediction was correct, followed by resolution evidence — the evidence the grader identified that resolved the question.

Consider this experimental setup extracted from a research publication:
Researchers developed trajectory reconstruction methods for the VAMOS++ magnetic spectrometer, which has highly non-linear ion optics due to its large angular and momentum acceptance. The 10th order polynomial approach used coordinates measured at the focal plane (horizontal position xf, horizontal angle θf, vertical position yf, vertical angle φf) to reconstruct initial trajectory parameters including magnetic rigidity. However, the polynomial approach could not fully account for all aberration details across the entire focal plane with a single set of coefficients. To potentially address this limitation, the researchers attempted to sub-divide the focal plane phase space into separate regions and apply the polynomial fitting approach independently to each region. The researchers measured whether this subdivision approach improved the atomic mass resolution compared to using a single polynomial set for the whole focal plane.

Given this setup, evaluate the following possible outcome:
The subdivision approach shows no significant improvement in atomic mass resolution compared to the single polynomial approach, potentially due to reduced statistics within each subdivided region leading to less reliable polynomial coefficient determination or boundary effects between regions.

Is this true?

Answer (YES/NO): YES